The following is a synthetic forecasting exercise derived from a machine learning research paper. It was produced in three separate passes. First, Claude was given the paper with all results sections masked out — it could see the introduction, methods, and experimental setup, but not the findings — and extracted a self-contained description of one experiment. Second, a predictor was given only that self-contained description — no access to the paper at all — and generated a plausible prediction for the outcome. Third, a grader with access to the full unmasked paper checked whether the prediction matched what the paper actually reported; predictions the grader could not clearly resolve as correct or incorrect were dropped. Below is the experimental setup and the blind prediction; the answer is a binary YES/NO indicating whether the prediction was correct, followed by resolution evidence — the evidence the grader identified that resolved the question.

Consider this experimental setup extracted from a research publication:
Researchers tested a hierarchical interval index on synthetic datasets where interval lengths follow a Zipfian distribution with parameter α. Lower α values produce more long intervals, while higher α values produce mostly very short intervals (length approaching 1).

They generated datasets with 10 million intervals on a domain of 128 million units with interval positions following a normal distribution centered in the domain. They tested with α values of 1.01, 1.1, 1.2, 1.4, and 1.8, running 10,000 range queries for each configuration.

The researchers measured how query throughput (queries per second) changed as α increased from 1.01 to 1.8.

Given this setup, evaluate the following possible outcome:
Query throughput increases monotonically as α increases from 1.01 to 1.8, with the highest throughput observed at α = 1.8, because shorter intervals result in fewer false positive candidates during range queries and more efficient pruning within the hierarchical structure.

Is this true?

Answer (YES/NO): YES